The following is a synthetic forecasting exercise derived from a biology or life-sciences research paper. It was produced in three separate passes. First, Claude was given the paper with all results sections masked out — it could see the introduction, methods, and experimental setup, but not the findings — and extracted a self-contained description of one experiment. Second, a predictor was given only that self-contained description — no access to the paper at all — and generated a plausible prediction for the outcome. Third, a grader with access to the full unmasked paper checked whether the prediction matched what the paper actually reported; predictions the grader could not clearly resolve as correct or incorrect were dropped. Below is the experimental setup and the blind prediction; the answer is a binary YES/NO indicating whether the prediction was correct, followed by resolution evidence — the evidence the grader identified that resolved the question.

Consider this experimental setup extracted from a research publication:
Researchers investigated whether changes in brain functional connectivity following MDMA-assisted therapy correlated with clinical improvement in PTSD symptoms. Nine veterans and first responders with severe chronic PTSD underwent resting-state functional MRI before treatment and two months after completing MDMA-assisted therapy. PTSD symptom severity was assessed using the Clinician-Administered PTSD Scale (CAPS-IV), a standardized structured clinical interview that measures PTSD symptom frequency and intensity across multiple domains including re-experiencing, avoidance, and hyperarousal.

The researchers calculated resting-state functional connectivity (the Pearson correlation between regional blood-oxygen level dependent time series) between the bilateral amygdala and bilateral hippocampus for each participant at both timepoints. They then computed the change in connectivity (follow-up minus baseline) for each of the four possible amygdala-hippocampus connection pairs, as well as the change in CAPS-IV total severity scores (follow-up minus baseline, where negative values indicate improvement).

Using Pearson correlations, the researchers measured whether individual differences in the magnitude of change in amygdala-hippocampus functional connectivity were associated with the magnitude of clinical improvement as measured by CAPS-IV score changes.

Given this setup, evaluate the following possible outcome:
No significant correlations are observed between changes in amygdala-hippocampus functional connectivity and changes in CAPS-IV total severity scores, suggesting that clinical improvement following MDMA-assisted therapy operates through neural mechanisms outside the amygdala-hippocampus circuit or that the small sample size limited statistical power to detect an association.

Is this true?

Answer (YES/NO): NO